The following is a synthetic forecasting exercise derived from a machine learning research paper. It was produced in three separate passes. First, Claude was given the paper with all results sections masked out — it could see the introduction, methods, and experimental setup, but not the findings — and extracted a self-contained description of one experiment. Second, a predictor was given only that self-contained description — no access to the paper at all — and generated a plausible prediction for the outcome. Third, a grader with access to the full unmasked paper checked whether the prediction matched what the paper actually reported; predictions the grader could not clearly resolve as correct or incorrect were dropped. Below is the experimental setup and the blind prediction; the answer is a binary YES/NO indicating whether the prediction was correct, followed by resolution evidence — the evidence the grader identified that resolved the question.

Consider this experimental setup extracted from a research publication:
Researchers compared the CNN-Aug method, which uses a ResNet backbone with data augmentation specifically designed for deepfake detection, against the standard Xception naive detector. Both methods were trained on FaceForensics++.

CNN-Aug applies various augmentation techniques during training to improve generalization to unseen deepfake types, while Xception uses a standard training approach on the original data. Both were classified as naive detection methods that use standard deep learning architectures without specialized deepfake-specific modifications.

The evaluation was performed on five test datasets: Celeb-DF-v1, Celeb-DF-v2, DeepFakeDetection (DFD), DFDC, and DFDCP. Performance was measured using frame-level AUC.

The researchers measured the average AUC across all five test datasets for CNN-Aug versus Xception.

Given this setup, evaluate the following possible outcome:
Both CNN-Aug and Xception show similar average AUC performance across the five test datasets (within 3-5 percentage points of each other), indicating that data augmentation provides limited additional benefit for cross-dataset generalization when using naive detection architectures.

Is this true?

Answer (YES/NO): NO